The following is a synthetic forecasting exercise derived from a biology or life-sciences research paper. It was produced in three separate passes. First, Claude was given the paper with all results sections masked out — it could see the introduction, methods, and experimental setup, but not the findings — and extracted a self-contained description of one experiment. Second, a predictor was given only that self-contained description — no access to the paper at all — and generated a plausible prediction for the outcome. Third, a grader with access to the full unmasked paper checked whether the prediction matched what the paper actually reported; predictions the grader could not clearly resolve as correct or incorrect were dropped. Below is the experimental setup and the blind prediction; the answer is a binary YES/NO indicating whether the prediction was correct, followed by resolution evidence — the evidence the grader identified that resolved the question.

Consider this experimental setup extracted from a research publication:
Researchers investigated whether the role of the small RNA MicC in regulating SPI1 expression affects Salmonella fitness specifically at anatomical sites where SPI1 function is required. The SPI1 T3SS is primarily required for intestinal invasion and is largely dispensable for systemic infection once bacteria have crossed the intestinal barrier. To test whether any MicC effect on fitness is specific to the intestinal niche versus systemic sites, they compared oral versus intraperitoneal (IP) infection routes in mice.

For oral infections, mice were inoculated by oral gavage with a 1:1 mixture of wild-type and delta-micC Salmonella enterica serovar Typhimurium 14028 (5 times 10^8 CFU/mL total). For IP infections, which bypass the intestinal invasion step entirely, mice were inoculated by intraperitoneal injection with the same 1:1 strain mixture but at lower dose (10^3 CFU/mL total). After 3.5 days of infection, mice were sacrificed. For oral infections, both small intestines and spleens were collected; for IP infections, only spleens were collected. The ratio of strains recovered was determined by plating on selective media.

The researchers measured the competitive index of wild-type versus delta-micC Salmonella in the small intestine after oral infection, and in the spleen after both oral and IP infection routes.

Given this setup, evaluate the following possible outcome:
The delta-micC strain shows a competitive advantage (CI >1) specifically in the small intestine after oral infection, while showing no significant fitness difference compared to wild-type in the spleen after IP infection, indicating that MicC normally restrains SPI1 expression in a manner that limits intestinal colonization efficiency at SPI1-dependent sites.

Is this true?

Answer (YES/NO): YES